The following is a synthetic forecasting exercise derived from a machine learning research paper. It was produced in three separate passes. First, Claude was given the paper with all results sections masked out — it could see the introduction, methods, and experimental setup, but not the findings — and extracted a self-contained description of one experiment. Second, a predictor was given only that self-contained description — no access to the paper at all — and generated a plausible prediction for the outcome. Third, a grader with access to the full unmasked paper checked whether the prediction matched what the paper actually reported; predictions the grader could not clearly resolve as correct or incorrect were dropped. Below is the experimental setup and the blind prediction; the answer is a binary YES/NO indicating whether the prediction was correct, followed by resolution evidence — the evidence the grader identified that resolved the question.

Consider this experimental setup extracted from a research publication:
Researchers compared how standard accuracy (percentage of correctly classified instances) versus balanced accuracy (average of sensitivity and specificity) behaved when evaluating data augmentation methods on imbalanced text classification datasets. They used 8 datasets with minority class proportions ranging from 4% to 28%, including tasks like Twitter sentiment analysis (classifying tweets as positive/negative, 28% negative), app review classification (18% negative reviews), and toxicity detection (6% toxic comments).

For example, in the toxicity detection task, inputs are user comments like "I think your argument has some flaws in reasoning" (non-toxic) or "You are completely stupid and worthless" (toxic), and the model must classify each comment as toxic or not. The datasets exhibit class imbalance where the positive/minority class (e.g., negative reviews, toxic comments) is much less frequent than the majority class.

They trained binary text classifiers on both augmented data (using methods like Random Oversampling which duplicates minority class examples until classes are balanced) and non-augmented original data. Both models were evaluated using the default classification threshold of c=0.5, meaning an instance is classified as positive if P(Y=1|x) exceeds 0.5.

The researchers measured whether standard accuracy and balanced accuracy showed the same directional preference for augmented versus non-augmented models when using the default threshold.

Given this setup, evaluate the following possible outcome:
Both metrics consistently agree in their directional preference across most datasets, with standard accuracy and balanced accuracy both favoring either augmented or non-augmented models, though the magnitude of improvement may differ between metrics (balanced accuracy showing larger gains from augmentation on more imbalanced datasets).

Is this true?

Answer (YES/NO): NO